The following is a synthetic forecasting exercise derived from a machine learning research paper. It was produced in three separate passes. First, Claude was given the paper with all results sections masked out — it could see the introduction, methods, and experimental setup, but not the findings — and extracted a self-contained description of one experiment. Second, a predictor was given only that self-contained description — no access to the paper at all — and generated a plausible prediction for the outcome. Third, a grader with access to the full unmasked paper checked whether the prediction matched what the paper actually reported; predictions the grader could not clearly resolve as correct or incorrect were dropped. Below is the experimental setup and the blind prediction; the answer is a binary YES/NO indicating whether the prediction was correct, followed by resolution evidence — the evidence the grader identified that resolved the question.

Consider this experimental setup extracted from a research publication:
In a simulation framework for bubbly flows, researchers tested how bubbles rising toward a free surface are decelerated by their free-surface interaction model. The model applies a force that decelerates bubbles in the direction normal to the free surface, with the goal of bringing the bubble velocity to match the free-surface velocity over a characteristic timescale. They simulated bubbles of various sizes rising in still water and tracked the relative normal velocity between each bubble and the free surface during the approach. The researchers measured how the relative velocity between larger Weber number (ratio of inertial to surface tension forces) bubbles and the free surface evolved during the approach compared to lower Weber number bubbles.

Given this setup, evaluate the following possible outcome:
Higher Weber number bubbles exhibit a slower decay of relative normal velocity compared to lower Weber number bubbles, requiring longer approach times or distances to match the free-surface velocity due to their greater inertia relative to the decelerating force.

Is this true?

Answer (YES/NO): NO